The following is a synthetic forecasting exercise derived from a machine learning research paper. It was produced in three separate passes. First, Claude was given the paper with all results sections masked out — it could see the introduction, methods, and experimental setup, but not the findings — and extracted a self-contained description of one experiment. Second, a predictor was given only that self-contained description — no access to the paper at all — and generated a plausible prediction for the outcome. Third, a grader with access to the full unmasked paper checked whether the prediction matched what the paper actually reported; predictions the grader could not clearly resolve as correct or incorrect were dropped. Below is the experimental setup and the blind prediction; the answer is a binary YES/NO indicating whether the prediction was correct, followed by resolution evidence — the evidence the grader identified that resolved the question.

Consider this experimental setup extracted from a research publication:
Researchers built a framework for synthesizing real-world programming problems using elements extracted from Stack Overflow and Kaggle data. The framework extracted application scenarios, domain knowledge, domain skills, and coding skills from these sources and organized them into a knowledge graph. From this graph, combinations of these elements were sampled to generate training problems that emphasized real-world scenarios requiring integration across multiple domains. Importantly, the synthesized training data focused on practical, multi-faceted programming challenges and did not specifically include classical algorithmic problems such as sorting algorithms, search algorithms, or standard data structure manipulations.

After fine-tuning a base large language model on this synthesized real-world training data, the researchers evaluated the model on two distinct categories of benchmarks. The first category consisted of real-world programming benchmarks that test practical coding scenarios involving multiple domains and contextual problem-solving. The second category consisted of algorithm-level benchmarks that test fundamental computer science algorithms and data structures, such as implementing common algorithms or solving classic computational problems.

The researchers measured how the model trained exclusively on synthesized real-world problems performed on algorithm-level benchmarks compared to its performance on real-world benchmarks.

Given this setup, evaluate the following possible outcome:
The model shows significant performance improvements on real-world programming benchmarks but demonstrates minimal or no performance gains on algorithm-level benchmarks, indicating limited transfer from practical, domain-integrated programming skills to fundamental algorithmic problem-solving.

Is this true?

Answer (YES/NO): NO